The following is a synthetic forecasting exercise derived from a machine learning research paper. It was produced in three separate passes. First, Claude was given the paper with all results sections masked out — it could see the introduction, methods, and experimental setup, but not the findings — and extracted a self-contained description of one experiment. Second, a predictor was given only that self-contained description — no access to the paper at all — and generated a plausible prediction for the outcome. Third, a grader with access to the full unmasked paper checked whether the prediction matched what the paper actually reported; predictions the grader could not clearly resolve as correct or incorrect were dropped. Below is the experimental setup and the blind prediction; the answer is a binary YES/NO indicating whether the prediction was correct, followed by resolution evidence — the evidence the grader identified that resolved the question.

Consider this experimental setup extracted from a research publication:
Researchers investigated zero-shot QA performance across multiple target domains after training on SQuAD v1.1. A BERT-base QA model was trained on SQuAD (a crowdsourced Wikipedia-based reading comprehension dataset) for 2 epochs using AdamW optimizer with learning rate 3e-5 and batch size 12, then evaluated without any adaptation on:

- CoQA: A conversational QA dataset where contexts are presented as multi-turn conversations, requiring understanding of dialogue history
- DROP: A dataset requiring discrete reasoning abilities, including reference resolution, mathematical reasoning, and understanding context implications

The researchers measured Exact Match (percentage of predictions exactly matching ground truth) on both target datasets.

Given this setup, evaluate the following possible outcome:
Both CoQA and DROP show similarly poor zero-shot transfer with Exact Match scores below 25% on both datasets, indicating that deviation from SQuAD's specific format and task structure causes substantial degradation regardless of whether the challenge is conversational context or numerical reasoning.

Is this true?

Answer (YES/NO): NO